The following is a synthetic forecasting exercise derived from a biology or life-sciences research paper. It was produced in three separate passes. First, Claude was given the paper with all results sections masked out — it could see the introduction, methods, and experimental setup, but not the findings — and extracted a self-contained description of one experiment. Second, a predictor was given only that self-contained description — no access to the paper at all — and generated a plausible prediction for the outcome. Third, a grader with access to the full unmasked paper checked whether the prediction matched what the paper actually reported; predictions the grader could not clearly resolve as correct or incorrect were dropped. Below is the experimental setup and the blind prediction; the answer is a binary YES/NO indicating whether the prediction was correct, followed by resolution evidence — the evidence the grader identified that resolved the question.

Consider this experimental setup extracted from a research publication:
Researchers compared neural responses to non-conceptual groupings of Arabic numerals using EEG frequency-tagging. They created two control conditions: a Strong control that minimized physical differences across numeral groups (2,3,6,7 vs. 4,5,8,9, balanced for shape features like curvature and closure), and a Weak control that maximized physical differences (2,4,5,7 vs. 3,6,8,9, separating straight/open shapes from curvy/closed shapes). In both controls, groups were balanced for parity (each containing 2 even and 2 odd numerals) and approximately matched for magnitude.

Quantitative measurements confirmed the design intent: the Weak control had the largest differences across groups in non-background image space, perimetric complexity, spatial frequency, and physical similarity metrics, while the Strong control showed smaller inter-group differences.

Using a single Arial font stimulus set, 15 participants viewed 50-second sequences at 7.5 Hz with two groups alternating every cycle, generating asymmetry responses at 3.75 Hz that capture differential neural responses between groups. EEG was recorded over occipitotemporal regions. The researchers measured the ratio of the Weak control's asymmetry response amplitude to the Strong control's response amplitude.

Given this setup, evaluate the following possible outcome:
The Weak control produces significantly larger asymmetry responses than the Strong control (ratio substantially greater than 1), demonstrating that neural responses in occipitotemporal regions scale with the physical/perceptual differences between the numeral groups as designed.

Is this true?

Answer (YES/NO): YES